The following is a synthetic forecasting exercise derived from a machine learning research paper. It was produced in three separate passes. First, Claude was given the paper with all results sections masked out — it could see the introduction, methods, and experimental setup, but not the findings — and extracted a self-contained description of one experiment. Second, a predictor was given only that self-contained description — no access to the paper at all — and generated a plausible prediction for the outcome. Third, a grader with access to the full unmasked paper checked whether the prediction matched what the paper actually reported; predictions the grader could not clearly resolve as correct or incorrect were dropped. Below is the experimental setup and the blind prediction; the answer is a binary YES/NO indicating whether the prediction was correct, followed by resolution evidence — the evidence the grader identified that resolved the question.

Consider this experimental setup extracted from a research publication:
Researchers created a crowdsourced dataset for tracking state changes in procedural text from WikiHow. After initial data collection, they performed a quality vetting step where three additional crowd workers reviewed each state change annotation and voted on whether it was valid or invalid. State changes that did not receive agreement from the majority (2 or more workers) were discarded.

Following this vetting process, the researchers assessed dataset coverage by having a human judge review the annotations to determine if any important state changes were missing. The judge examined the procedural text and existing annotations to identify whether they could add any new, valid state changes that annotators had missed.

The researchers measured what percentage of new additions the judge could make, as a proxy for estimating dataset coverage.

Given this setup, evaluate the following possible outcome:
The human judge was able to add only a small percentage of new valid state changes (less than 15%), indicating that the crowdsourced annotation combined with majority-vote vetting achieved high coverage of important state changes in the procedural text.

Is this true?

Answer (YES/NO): YES